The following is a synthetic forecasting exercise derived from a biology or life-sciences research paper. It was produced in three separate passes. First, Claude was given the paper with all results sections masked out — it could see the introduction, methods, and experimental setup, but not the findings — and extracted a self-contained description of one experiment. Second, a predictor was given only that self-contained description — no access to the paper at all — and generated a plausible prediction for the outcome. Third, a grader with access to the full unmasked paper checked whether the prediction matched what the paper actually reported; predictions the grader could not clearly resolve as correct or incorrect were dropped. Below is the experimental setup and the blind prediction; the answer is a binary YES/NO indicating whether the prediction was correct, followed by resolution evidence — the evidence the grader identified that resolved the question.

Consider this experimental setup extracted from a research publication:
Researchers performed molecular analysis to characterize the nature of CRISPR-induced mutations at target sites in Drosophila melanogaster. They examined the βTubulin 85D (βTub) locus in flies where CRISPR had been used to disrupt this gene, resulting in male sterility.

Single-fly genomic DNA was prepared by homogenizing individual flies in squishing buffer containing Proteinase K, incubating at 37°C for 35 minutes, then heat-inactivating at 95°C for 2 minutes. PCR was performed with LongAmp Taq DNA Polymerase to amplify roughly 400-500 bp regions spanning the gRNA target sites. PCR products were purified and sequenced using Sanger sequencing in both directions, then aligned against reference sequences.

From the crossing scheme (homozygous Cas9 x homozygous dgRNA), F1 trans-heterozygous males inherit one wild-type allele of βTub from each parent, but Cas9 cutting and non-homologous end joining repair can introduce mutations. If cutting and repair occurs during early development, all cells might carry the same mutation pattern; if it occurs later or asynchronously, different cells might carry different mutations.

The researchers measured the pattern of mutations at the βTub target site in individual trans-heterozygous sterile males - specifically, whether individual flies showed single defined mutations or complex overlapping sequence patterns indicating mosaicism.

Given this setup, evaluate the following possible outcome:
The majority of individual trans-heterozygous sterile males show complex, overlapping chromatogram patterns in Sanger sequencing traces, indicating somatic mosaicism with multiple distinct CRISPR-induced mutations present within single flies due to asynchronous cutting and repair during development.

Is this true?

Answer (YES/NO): YES